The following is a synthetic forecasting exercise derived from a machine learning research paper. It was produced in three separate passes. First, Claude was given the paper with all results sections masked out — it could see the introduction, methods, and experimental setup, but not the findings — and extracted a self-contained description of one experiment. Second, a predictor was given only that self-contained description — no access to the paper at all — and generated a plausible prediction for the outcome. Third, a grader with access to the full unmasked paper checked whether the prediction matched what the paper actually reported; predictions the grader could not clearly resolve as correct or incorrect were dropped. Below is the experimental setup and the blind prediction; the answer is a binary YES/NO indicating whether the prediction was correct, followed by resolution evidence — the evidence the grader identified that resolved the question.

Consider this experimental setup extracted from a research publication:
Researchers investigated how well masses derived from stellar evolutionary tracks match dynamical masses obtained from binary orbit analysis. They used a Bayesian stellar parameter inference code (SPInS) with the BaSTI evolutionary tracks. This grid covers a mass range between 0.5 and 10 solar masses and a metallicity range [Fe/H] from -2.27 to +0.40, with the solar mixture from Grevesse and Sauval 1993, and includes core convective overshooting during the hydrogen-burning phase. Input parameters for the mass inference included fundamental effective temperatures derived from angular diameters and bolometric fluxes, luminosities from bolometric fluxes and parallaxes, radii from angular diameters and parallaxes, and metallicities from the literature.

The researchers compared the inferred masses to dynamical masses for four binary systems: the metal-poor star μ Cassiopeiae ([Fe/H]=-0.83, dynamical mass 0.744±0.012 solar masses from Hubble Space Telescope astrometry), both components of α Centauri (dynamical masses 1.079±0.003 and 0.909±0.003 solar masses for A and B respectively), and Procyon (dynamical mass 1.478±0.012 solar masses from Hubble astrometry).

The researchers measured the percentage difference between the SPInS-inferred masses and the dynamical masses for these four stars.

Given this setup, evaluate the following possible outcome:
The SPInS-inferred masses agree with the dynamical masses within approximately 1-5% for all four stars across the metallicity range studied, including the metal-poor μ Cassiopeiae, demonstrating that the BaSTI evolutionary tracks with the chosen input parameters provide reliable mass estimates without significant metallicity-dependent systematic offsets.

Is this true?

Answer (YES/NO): YES